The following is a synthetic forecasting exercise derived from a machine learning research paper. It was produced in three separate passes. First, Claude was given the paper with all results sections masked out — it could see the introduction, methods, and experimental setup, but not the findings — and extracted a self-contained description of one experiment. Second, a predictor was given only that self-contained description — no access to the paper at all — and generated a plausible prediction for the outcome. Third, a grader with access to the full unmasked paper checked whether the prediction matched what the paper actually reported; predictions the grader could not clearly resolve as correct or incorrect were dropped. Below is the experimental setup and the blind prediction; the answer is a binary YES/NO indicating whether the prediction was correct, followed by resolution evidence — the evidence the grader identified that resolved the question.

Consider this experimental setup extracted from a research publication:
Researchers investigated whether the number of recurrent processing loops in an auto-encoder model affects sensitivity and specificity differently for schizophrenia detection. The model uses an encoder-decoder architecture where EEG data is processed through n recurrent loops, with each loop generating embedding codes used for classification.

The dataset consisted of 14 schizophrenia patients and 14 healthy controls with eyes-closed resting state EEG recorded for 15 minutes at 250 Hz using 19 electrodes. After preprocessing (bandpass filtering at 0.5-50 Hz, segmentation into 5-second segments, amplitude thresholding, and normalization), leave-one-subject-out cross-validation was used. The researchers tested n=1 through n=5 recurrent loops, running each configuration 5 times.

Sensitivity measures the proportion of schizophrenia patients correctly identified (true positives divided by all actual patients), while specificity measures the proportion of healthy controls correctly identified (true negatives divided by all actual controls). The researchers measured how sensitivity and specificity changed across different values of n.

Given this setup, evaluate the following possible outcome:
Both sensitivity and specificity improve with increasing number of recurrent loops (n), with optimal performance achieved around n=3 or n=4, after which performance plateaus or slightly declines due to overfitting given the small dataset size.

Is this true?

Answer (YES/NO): NO